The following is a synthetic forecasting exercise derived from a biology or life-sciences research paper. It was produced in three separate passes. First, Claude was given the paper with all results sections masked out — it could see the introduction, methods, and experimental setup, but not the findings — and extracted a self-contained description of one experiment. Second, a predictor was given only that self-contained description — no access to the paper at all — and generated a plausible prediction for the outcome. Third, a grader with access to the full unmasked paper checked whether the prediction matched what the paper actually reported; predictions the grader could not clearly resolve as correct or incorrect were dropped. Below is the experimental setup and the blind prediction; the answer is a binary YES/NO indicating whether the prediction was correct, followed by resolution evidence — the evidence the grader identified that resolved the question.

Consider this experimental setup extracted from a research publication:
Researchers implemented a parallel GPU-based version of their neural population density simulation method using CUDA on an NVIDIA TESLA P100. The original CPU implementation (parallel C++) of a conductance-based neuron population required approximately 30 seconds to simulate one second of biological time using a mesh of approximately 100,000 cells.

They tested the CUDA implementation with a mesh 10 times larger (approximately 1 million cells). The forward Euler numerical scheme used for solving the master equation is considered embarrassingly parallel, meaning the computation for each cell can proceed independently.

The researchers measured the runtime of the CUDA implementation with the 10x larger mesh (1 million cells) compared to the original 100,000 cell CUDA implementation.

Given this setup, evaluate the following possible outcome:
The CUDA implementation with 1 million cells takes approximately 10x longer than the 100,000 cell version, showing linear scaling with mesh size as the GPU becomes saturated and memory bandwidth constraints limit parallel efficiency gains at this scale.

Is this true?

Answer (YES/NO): NO